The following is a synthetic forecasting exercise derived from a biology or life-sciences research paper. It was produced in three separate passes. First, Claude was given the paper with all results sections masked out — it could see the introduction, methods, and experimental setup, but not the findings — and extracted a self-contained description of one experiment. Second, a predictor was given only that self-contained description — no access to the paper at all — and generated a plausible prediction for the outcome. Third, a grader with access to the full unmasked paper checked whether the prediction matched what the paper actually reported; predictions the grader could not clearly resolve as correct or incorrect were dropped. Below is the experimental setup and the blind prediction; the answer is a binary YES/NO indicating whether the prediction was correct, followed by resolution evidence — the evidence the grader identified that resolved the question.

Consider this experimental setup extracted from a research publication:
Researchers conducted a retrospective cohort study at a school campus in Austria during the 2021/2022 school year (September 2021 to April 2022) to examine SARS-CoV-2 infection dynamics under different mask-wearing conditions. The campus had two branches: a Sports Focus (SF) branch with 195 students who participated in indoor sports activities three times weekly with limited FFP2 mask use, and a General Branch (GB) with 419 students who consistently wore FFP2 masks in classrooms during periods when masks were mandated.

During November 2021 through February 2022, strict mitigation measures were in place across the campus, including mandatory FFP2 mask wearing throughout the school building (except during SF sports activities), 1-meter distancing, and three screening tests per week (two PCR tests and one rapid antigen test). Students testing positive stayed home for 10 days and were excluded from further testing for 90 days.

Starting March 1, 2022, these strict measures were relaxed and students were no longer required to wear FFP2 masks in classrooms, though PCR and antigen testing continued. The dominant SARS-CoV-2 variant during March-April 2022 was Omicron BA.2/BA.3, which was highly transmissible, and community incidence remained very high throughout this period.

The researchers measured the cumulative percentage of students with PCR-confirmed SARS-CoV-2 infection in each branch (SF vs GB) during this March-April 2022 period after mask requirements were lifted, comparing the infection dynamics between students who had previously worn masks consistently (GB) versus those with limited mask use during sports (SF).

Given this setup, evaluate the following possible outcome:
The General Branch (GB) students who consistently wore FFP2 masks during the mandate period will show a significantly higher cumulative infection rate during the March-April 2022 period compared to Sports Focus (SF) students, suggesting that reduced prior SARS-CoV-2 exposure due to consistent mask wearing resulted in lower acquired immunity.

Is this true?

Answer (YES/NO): NO